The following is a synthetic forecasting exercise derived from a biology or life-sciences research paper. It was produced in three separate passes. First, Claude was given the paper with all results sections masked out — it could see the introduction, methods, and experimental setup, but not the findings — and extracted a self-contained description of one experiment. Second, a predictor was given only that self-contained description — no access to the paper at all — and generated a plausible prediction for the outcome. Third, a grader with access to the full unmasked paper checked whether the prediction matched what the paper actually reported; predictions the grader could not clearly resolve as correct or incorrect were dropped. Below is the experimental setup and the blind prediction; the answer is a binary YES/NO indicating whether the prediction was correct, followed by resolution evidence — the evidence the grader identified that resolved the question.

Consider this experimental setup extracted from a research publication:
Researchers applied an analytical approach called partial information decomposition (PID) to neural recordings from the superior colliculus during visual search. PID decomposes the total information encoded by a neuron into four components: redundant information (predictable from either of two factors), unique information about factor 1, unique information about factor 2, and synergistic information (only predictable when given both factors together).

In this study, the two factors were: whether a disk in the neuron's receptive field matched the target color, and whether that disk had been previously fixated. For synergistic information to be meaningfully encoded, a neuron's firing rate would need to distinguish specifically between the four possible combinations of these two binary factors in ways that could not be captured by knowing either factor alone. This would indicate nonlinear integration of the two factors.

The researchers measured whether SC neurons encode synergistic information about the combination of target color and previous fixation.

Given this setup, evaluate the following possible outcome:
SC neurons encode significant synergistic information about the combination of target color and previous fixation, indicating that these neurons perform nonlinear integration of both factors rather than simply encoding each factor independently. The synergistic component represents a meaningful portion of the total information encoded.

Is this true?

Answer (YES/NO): YES